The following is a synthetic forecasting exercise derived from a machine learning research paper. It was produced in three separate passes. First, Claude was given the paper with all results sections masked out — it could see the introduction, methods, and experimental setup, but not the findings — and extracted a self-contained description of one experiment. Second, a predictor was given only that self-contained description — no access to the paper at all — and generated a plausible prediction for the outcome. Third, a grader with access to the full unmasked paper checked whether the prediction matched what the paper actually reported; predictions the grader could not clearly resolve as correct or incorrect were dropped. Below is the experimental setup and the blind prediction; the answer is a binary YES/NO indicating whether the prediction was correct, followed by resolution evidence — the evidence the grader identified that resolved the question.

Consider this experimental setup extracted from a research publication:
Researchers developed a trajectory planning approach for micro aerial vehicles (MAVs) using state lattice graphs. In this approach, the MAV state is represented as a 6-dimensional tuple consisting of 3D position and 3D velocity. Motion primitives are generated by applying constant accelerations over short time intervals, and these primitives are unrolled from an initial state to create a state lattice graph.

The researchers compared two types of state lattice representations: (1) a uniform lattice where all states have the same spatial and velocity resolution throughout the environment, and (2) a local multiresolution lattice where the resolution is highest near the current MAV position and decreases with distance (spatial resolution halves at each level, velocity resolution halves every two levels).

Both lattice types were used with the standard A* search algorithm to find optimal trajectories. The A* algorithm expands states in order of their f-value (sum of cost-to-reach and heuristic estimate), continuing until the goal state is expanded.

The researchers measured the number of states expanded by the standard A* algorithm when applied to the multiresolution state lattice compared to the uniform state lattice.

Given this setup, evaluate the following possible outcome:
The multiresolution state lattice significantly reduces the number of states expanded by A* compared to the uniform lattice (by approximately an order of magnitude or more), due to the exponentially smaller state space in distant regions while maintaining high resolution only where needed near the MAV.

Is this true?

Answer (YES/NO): NO